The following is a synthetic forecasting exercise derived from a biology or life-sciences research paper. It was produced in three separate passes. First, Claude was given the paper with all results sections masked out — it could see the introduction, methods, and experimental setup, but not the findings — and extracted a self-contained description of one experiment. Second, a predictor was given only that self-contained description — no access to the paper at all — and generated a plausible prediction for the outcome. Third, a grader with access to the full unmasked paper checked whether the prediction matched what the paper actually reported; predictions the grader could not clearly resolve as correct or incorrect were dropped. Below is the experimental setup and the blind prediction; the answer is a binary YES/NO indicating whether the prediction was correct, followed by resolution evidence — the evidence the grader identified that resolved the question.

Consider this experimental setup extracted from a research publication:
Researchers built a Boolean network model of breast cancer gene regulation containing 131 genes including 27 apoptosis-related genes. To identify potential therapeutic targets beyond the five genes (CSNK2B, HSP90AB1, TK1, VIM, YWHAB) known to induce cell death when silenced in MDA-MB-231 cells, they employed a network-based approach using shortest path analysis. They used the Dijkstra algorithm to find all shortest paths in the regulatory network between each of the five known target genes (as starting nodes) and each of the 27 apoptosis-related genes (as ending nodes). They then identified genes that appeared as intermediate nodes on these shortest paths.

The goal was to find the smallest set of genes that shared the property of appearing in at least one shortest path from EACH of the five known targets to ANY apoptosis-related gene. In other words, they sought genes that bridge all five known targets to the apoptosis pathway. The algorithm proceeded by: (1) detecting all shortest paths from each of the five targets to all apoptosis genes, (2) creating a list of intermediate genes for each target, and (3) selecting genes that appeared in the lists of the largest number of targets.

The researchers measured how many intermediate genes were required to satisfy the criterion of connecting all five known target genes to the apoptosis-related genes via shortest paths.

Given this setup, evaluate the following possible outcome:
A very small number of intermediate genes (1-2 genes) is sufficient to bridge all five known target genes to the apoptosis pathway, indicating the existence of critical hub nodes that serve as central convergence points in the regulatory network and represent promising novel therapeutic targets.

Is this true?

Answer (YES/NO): NO